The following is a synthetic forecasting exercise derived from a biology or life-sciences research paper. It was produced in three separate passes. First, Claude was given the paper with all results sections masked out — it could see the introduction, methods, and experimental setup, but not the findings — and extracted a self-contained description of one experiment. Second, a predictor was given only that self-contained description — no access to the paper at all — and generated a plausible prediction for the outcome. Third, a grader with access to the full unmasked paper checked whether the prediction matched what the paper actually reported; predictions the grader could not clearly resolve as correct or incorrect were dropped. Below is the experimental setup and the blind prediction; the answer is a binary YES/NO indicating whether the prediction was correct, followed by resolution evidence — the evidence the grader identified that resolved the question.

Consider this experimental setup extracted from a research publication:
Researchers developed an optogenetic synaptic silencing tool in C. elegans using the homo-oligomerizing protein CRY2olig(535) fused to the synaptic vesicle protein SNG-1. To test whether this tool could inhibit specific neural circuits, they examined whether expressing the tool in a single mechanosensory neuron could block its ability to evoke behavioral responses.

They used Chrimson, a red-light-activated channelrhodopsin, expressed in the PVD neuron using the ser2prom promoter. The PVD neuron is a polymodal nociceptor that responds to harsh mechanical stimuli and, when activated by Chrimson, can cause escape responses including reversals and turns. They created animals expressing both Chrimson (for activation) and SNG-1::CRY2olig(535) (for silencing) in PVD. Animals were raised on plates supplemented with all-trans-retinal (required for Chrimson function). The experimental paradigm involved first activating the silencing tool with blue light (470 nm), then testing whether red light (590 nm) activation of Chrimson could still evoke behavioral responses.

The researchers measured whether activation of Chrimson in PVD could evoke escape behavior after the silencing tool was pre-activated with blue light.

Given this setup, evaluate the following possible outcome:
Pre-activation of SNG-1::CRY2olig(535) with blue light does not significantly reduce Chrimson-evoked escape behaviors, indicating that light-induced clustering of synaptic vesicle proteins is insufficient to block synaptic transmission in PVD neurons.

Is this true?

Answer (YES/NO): NO